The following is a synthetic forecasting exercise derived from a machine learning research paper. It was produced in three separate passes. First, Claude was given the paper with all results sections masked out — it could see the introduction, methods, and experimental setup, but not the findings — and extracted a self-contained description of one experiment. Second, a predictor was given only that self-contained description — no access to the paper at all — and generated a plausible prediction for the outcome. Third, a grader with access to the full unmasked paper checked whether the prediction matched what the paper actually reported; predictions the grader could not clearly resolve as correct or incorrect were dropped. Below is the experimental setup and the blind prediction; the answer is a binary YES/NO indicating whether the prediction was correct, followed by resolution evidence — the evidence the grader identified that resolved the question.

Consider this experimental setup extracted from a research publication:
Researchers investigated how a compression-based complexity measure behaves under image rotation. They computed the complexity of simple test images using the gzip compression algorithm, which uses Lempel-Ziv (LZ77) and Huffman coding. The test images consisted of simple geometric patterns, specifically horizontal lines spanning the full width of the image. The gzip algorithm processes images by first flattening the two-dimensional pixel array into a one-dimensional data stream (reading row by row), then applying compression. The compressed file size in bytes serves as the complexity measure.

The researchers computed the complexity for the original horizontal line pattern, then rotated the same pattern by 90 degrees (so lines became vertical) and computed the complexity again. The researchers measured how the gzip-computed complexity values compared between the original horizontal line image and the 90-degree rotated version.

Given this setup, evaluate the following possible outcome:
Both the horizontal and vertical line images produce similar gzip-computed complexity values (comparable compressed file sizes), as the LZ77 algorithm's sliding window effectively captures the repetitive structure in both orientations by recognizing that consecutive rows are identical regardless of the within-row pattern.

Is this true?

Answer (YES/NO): NO